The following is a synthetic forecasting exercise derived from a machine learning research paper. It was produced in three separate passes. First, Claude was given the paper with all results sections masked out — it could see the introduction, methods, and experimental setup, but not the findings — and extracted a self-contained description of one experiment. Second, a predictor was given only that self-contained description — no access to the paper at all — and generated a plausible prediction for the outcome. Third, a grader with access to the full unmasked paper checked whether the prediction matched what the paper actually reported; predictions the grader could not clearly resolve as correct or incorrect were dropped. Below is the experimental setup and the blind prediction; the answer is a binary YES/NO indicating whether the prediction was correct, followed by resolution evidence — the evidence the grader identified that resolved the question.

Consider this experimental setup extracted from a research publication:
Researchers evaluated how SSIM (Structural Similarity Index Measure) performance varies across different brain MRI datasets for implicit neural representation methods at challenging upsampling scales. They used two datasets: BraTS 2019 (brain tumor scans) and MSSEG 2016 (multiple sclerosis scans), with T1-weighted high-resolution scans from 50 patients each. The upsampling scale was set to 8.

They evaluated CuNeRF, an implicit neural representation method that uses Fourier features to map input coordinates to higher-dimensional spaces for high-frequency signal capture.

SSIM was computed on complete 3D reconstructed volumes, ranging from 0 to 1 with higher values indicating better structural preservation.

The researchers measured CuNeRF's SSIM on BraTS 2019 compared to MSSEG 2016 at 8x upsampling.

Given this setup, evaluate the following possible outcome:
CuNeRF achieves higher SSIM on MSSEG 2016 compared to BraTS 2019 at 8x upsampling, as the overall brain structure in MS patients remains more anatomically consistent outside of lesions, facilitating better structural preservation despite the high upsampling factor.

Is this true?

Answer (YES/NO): NO